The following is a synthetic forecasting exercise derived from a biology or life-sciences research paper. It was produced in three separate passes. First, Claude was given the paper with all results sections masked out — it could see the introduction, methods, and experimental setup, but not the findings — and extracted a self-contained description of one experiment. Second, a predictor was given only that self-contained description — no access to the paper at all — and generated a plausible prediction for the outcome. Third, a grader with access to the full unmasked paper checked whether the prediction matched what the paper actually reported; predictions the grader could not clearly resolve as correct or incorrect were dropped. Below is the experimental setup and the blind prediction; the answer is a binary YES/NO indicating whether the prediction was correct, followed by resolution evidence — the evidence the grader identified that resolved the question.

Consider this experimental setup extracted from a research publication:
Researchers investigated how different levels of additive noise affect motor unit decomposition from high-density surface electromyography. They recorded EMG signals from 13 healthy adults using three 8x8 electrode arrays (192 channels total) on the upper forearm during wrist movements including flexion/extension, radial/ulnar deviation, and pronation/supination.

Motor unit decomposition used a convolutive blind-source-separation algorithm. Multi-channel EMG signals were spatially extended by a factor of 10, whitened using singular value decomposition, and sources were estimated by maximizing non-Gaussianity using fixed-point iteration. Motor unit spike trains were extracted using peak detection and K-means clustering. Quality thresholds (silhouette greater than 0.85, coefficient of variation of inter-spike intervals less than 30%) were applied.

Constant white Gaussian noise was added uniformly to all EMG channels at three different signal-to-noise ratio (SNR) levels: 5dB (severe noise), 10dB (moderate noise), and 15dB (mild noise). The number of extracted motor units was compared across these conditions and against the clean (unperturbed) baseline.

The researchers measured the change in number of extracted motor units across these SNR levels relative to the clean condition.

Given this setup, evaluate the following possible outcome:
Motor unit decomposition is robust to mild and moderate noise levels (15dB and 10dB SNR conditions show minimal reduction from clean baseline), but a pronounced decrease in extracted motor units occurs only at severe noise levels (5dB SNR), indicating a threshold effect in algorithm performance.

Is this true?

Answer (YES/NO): NO